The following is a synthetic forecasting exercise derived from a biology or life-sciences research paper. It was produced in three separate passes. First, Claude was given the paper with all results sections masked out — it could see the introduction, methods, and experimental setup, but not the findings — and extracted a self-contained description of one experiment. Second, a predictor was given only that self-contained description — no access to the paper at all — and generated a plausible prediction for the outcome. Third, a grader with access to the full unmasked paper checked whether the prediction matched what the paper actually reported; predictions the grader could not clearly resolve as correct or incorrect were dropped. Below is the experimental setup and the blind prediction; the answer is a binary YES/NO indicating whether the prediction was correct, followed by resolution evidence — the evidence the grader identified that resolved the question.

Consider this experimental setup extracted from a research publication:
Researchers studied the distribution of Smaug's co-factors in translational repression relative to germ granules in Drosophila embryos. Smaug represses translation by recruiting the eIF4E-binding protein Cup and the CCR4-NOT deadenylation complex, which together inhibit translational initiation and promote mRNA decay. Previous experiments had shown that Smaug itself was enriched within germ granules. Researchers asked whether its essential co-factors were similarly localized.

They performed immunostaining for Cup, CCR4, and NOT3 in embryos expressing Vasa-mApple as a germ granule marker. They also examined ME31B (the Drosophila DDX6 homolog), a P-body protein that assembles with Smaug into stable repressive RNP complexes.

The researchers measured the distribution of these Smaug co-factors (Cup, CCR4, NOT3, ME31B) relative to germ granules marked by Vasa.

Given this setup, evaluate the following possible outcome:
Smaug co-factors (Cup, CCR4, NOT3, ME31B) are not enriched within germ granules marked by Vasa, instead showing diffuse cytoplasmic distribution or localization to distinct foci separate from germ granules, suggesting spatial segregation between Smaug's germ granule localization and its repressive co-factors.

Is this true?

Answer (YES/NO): YES